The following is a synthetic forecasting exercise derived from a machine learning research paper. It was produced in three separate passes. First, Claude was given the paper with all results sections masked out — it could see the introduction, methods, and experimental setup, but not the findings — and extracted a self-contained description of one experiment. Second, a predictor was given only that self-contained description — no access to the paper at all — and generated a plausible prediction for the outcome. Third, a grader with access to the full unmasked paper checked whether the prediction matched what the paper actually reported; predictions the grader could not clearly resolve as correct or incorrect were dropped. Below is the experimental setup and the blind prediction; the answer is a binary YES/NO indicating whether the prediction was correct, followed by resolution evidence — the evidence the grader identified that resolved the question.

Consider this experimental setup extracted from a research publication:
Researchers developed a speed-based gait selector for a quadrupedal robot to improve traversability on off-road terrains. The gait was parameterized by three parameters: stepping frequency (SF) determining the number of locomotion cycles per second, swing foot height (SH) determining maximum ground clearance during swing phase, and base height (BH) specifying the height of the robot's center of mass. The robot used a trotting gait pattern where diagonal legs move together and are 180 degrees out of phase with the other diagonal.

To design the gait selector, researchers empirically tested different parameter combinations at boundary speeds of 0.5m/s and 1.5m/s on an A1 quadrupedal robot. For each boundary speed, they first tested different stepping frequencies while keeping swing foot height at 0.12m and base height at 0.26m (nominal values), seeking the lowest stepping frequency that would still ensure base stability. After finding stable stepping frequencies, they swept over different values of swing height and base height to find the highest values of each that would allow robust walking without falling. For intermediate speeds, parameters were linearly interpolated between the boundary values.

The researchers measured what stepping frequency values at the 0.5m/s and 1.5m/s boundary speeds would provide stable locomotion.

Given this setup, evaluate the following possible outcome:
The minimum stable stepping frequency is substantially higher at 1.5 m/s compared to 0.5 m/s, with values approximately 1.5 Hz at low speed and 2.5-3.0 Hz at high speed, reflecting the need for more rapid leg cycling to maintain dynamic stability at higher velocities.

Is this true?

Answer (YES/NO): NO